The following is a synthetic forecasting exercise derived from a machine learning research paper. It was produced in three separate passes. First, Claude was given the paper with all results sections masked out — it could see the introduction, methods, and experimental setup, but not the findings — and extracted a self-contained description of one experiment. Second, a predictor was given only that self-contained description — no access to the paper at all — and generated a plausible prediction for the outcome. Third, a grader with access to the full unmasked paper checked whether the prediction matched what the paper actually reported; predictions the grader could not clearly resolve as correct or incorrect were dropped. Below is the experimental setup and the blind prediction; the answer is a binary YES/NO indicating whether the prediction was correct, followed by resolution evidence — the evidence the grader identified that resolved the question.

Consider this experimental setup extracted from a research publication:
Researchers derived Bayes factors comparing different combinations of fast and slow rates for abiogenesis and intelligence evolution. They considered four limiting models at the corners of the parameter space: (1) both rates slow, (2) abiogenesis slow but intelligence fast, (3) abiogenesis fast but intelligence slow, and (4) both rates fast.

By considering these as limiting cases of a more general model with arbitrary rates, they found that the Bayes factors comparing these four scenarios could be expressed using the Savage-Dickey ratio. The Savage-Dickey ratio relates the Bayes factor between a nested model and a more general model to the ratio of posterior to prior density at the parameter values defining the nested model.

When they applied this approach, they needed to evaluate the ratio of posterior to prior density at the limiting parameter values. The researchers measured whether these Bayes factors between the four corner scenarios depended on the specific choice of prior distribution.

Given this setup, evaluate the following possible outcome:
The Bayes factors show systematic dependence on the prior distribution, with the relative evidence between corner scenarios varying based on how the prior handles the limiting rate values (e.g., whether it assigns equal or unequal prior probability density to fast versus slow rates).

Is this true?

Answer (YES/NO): NO